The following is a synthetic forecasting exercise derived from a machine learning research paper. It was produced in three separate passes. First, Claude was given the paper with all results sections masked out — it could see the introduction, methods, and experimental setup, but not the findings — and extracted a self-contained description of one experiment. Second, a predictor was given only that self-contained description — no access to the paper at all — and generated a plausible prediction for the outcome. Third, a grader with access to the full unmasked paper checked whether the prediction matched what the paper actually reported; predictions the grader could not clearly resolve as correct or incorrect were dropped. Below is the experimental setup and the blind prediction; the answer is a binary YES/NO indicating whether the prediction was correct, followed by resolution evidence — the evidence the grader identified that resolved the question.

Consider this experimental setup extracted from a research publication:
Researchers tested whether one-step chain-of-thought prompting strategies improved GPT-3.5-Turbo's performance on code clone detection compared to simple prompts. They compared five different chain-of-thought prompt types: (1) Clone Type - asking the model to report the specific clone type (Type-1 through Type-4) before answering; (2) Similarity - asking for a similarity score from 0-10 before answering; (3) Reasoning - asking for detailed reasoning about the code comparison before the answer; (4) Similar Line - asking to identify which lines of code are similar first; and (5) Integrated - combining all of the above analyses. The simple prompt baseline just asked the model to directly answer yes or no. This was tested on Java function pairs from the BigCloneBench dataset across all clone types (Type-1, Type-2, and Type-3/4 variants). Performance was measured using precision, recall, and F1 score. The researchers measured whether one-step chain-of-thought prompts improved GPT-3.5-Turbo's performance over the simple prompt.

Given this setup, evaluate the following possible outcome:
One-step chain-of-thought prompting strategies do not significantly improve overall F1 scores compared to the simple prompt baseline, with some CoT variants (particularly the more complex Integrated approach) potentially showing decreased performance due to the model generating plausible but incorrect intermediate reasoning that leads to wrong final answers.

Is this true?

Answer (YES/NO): NO